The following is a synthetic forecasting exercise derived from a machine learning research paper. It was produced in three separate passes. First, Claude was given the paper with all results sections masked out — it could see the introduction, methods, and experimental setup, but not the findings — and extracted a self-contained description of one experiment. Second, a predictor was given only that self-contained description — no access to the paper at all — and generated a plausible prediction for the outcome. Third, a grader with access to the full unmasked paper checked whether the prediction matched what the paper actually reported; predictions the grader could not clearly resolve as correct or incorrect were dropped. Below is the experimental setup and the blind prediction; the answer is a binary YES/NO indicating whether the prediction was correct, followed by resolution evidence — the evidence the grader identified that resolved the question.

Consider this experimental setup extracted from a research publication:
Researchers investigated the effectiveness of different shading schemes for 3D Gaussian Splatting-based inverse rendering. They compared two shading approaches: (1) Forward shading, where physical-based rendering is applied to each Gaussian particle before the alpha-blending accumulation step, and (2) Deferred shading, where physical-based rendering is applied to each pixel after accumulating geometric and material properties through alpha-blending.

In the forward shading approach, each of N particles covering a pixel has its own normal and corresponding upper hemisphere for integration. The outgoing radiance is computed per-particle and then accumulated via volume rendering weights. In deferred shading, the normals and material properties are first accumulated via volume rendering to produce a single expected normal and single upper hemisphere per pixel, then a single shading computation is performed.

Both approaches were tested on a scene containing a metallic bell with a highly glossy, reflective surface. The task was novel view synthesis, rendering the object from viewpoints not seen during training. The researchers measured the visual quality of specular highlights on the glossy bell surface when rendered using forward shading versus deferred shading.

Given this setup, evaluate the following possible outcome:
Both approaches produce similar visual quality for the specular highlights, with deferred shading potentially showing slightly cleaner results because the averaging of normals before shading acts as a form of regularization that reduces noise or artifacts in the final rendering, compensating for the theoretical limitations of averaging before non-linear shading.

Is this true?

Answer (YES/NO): NO